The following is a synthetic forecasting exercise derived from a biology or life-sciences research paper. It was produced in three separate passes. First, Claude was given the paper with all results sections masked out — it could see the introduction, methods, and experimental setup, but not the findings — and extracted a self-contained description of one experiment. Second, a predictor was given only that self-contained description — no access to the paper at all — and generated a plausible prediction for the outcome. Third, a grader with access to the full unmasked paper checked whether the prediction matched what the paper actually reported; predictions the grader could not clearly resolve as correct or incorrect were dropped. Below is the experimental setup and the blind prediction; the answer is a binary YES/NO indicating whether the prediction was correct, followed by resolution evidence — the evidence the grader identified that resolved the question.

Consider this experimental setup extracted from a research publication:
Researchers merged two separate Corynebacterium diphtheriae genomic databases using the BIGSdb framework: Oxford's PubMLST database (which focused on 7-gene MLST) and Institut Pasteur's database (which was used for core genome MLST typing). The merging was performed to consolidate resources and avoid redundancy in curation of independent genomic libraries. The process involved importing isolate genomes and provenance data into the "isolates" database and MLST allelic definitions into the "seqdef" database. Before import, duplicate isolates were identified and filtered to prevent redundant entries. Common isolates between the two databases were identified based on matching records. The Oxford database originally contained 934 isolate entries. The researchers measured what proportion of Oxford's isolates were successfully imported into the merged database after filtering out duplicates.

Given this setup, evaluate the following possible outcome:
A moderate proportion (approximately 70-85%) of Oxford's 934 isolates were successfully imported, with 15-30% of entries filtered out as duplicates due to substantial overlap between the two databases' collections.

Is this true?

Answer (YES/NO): YES